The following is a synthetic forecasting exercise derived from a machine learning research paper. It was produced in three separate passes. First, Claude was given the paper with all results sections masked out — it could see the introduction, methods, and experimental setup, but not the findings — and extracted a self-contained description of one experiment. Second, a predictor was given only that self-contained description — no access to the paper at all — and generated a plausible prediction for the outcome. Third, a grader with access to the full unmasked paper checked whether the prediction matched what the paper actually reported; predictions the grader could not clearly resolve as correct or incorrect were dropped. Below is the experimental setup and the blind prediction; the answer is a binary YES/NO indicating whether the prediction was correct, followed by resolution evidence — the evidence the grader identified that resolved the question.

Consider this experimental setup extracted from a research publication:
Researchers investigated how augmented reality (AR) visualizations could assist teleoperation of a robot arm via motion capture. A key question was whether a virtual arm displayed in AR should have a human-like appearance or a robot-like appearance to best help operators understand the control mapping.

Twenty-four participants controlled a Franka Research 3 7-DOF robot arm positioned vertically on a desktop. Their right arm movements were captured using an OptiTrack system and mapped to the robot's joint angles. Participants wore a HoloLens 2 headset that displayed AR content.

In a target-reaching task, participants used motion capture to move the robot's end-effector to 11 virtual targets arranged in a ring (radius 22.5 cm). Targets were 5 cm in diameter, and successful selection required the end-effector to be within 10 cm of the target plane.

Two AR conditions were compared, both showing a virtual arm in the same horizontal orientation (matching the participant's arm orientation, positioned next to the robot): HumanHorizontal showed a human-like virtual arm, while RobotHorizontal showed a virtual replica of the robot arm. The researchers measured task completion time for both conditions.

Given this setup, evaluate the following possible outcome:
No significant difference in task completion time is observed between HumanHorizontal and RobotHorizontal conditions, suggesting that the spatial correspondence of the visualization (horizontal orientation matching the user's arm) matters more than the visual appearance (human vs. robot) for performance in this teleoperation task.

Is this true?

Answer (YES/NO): YES